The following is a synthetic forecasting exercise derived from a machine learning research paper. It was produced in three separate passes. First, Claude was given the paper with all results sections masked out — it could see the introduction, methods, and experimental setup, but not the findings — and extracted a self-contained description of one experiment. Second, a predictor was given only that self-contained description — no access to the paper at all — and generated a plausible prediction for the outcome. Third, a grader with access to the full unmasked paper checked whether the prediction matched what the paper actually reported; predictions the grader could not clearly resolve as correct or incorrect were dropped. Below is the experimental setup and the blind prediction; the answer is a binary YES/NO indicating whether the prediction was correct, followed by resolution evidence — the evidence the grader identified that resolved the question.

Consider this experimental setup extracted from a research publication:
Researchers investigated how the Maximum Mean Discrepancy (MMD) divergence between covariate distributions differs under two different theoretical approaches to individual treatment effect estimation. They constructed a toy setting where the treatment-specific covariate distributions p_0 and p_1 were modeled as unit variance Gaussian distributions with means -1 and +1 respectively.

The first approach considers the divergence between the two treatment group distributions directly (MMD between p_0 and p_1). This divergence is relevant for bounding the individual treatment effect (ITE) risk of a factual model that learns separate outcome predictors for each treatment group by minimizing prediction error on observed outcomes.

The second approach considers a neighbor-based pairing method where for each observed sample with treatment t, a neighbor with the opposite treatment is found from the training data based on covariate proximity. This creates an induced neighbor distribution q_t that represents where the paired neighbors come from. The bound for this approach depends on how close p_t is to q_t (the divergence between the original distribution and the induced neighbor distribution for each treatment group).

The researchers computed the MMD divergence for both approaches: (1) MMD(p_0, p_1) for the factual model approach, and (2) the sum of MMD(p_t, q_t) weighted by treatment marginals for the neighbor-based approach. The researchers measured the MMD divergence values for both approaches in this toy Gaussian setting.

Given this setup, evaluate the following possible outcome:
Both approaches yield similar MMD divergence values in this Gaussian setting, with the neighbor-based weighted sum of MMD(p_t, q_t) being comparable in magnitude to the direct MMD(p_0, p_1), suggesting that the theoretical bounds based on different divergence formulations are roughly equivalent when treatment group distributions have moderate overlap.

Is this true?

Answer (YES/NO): NO